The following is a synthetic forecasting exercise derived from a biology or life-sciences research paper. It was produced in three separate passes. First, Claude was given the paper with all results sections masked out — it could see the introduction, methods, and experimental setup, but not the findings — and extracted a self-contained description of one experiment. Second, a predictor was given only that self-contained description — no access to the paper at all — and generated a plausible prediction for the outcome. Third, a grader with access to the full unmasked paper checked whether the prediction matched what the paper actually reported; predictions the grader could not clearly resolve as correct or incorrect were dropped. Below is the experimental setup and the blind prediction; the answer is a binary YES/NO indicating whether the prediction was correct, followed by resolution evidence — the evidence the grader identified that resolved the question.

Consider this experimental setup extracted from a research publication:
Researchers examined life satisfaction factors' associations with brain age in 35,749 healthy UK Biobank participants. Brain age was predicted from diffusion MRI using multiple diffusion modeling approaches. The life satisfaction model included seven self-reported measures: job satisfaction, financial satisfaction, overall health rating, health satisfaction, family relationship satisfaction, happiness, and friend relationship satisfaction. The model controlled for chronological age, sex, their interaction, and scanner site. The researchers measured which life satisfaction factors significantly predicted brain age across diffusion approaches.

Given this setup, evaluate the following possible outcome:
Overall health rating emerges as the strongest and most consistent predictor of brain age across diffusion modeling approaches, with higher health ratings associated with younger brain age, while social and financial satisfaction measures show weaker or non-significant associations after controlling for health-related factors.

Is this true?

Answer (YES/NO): NO